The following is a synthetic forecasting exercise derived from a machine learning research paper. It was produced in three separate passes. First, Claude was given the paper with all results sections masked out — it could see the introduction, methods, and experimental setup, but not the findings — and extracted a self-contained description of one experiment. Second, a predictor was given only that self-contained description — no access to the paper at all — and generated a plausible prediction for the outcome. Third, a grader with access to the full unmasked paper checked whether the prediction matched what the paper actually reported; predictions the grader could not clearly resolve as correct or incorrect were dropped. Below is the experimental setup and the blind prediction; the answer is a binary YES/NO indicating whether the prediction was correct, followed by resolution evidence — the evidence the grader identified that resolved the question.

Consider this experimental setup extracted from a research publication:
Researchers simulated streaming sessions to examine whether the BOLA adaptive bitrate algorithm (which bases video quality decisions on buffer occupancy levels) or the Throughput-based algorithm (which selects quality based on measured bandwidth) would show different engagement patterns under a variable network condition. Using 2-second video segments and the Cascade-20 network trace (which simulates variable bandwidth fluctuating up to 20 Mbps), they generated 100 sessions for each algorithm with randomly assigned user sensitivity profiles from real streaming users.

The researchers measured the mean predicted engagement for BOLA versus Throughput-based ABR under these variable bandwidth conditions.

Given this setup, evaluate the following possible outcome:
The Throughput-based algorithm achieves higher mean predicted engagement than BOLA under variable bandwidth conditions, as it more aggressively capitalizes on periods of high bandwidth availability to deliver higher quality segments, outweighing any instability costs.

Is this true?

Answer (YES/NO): NO